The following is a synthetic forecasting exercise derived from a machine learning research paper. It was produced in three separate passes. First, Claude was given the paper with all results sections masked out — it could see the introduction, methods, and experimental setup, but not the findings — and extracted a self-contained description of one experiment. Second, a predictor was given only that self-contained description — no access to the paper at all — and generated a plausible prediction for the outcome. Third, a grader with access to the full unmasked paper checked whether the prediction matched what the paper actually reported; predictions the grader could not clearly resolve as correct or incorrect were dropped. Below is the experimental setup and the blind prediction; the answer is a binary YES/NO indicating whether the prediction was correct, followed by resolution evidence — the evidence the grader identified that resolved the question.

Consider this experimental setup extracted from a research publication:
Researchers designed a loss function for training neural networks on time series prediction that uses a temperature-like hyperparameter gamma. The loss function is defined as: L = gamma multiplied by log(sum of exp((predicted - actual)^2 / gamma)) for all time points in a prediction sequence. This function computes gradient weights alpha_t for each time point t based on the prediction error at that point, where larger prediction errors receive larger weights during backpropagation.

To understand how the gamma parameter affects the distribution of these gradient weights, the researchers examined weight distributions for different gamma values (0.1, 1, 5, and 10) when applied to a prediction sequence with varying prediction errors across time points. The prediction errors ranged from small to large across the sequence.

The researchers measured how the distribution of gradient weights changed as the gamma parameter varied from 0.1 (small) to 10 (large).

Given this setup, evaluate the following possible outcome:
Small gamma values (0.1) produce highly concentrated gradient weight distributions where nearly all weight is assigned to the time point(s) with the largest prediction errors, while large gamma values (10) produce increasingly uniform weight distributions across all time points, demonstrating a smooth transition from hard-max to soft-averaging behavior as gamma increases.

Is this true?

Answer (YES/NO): YES